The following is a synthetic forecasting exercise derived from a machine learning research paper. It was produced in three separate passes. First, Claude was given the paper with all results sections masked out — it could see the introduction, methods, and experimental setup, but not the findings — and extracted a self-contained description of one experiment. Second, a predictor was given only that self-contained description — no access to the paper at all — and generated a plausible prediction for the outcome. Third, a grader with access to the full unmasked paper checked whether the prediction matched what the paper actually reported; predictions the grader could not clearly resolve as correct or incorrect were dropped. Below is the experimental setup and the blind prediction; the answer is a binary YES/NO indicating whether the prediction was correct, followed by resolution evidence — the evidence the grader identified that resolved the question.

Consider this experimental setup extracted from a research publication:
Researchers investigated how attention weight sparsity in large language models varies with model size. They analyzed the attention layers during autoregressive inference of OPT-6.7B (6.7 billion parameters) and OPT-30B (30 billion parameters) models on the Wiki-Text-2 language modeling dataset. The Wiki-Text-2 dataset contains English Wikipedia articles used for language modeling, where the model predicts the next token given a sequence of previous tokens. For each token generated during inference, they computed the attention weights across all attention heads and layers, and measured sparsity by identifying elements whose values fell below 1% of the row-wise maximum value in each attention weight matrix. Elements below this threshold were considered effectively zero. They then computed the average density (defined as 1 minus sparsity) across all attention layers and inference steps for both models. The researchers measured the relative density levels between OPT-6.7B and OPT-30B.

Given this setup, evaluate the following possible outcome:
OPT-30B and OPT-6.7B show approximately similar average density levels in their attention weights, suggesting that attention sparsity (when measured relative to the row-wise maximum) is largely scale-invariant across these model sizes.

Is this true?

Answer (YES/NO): NO